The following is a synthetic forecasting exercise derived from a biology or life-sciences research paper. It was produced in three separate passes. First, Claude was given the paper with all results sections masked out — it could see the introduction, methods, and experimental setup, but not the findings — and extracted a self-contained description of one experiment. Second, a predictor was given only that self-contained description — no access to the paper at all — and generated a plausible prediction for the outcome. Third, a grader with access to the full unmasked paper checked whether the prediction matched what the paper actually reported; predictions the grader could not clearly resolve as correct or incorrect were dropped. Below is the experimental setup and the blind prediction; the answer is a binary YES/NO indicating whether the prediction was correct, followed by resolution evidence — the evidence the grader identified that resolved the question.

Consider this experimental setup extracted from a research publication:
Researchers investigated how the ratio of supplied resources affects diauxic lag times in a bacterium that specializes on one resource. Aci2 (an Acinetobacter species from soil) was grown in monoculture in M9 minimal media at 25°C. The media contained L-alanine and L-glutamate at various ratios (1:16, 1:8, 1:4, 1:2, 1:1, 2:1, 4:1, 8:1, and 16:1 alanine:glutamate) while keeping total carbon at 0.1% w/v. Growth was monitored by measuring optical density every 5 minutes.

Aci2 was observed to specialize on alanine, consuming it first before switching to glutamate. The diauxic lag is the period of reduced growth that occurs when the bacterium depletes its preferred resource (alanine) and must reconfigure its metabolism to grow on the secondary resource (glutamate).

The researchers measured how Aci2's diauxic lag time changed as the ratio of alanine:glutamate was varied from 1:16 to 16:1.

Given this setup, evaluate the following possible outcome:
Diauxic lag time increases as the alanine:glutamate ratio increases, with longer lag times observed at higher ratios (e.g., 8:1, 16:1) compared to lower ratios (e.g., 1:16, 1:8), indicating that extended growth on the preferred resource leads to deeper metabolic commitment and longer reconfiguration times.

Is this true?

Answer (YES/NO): YES